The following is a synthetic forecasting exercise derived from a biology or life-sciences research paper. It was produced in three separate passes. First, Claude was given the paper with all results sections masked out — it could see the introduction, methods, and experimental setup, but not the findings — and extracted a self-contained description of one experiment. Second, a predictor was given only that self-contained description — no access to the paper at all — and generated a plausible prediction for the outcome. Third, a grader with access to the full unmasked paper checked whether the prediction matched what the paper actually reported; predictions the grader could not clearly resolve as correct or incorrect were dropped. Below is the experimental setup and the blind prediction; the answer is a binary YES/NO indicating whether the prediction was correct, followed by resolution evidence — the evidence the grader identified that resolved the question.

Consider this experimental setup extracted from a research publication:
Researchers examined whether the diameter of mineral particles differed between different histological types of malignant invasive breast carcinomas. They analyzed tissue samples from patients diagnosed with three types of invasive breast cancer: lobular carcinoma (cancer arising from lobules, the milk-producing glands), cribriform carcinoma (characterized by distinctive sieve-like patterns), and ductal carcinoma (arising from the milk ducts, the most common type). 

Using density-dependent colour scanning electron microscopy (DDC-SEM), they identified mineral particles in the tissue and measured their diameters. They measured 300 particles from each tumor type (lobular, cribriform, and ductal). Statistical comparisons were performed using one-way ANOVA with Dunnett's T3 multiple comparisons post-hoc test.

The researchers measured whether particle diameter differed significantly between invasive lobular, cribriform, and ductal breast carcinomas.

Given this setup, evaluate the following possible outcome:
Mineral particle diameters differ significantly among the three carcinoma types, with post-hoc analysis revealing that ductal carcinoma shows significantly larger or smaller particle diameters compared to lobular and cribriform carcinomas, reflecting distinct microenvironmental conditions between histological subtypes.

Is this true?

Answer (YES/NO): NO